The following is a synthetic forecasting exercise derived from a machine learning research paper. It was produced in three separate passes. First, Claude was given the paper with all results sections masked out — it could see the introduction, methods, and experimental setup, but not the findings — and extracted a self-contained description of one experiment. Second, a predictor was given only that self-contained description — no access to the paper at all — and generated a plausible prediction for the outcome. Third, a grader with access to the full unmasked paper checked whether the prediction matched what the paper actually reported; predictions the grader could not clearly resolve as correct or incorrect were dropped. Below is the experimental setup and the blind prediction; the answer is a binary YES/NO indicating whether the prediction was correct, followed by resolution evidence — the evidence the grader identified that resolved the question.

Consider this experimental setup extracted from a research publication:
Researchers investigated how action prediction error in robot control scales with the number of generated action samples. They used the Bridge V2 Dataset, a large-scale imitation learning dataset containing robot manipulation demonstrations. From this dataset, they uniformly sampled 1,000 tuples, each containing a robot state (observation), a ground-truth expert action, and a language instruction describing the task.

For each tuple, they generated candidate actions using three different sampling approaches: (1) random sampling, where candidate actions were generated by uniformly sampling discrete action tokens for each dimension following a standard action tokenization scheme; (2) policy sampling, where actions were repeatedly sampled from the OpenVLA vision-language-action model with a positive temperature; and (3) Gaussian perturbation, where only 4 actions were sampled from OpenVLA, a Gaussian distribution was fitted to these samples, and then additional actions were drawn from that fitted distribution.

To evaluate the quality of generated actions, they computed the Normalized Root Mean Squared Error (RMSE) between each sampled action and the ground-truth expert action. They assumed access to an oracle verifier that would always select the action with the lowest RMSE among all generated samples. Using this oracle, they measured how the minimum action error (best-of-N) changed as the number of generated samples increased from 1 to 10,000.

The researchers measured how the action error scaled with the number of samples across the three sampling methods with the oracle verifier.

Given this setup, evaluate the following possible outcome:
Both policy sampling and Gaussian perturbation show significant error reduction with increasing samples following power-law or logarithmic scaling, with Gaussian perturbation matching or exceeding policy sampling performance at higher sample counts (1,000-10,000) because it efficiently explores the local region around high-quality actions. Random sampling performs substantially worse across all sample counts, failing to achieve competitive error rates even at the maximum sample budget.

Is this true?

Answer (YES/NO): NO